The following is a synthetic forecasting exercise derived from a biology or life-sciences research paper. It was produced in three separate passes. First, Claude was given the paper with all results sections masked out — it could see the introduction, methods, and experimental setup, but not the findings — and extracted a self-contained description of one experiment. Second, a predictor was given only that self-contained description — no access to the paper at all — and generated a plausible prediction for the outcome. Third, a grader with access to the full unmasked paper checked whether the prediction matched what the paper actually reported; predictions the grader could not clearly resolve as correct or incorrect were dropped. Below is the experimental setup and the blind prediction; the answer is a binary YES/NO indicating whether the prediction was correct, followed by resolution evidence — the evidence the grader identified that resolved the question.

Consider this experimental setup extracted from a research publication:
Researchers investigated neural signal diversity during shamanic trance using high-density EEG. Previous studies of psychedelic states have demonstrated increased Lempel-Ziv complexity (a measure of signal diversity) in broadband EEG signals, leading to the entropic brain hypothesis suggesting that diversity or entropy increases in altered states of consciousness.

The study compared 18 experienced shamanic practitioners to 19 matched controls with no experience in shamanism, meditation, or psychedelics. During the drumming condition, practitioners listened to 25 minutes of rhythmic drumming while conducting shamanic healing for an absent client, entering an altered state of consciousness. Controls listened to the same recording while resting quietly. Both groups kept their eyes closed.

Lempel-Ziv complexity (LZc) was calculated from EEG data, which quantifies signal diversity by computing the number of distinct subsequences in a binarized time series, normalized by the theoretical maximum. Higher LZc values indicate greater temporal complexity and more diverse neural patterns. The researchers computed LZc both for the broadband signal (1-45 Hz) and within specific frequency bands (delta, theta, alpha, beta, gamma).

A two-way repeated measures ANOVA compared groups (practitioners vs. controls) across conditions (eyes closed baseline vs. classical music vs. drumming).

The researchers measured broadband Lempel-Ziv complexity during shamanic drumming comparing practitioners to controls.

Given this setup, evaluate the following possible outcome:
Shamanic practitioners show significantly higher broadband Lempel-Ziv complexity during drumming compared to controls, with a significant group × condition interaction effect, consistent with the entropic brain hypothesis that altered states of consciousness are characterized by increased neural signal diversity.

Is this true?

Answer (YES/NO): NO